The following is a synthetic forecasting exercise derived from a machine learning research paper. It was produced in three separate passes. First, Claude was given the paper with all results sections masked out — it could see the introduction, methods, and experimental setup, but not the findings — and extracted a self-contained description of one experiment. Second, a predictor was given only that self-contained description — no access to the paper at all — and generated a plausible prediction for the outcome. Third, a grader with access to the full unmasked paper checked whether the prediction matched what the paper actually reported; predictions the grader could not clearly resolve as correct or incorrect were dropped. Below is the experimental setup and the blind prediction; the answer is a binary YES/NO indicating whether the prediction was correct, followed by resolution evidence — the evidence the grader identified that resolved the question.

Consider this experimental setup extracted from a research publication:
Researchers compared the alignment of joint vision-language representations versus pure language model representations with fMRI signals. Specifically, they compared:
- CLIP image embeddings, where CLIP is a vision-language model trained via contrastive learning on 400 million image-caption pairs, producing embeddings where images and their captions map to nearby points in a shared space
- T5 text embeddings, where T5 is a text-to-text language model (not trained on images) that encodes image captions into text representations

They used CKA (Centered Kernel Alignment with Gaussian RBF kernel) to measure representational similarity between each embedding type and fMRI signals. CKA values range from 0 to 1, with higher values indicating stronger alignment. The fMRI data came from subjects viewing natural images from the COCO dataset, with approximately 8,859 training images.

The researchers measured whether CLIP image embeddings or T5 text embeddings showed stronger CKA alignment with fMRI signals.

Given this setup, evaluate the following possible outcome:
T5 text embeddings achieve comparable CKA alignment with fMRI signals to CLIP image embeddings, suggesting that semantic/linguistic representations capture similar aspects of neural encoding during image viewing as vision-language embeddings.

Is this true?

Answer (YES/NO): NO